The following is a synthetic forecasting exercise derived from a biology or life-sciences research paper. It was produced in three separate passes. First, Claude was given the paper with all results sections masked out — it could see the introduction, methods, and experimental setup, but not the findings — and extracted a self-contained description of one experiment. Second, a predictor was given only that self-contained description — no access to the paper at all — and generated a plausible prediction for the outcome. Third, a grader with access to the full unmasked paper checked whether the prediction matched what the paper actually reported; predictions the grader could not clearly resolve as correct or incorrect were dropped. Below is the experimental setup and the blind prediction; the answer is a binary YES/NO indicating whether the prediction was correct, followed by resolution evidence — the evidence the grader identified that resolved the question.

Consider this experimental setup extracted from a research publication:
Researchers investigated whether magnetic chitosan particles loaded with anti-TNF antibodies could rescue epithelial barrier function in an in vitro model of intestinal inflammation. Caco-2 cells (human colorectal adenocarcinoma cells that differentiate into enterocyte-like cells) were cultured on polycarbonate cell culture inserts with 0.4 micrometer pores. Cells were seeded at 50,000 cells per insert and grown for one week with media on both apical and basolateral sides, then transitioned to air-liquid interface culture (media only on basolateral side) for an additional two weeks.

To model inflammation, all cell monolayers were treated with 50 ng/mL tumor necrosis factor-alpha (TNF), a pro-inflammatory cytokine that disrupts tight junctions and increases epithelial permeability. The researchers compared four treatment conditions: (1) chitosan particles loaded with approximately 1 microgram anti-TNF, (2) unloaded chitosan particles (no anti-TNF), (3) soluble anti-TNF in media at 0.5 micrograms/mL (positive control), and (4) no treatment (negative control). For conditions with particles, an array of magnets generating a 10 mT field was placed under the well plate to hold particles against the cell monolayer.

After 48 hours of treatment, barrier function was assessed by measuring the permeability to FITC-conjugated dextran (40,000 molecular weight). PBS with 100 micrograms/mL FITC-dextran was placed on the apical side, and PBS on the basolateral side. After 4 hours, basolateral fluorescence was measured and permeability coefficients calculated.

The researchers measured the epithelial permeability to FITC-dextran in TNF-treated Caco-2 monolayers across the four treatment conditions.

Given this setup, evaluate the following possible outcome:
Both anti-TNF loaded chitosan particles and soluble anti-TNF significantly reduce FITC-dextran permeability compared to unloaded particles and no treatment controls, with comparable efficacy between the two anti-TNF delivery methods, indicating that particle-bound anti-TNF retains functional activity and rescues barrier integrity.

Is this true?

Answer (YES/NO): YES